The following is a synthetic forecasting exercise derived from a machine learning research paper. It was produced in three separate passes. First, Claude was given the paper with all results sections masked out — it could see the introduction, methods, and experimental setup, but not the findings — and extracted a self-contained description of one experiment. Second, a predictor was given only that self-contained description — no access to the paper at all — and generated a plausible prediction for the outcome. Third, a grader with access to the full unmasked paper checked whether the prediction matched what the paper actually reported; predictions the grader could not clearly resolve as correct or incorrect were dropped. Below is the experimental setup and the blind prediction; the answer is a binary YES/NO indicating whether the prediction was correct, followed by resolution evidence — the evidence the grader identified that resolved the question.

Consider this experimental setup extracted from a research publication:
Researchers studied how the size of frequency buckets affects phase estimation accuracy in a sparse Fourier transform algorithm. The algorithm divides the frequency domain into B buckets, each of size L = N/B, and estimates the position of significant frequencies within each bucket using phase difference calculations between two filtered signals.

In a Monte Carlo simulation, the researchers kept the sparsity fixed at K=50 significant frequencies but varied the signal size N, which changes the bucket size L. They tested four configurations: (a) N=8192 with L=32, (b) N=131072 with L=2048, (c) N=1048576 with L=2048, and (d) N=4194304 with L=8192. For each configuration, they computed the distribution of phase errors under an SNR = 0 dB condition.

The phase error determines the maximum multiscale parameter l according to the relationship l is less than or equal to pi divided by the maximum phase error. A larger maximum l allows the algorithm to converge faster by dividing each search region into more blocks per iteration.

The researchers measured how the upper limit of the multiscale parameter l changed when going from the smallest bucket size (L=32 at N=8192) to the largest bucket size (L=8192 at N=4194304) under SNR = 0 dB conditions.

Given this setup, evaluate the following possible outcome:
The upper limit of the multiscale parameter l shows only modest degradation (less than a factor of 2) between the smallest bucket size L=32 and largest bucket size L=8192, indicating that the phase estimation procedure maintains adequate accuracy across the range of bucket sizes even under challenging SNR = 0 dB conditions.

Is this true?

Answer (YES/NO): NO